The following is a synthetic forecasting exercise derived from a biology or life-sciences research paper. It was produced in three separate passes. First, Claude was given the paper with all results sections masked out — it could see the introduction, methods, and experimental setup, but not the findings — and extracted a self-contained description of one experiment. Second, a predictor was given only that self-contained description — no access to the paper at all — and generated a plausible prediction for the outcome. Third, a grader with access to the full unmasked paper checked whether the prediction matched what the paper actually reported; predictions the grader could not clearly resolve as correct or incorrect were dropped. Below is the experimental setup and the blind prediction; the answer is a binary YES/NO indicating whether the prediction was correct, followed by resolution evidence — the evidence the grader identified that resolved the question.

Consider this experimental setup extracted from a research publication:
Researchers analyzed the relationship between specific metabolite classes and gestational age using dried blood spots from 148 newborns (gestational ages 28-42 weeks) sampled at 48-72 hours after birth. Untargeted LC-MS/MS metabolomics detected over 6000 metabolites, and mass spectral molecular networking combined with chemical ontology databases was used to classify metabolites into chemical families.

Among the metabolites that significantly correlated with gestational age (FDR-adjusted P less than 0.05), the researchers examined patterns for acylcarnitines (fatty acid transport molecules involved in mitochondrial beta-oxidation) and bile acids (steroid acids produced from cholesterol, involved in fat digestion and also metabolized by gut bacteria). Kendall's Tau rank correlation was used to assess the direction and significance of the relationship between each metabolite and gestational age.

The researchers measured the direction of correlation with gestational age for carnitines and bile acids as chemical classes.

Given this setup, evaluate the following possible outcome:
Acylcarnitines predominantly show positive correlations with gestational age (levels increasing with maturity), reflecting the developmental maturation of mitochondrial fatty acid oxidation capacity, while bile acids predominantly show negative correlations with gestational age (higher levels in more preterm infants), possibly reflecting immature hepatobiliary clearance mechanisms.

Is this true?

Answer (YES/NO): YES